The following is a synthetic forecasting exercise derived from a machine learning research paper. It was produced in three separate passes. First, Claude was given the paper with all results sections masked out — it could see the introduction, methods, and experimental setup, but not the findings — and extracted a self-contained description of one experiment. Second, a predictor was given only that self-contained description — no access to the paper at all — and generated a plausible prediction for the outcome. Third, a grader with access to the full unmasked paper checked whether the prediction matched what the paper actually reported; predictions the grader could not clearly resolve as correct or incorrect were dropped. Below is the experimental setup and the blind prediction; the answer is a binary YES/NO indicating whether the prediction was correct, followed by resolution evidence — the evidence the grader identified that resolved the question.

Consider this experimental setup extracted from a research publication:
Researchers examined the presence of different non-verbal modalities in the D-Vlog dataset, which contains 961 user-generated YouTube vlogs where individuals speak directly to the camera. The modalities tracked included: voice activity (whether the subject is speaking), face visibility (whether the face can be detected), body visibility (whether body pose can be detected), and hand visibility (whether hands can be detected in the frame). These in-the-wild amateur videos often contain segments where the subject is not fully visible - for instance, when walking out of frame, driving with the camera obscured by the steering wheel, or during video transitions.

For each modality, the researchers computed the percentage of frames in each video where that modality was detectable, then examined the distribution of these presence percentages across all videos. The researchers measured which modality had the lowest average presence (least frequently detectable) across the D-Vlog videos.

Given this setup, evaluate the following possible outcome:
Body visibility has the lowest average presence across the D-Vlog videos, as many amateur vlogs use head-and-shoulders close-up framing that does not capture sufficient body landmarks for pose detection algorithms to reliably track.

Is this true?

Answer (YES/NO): NO